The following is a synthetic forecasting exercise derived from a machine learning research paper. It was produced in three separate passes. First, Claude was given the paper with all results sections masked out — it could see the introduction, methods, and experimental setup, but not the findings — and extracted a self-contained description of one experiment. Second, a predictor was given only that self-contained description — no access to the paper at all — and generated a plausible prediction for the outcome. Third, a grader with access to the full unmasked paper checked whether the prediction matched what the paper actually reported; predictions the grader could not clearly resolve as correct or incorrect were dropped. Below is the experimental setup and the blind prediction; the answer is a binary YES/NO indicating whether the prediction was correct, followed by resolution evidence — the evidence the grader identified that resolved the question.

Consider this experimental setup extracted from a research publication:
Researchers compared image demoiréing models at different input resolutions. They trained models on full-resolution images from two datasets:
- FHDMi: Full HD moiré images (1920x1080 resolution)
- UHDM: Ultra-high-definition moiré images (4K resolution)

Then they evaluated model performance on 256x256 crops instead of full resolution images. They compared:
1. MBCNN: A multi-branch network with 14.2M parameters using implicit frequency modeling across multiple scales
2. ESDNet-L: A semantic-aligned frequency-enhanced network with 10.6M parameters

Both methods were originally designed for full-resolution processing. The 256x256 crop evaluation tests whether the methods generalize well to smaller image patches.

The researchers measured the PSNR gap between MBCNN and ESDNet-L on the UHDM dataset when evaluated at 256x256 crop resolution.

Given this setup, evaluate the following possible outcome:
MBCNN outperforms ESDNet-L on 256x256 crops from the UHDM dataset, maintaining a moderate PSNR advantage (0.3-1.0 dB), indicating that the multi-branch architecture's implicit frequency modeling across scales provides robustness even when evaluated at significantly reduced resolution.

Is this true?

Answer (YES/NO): NO